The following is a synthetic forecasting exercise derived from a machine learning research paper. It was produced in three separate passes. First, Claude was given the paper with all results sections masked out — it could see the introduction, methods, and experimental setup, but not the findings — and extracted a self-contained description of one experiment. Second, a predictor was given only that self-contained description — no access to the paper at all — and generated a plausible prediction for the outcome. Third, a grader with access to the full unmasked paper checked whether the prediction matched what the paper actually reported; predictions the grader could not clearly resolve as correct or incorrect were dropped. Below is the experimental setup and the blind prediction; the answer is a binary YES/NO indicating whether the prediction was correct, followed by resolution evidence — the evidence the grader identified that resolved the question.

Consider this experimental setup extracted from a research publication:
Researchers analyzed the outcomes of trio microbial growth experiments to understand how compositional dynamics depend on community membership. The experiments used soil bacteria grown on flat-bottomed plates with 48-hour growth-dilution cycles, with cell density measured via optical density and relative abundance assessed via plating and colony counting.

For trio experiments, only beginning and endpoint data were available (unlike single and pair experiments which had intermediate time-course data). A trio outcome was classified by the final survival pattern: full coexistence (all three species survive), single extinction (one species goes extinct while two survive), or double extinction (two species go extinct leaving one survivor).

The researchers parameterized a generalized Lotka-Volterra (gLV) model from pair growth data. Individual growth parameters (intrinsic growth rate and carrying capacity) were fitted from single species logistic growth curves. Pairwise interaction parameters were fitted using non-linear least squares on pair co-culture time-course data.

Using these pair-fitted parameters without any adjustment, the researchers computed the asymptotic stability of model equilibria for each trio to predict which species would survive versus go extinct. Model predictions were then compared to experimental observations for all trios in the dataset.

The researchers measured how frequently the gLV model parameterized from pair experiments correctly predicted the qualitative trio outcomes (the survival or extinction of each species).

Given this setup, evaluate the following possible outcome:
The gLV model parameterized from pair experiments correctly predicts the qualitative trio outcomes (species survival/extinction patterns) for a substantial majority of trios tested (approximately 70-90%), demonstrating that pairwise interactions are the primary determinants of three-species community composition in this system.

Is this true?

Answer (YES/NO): NO